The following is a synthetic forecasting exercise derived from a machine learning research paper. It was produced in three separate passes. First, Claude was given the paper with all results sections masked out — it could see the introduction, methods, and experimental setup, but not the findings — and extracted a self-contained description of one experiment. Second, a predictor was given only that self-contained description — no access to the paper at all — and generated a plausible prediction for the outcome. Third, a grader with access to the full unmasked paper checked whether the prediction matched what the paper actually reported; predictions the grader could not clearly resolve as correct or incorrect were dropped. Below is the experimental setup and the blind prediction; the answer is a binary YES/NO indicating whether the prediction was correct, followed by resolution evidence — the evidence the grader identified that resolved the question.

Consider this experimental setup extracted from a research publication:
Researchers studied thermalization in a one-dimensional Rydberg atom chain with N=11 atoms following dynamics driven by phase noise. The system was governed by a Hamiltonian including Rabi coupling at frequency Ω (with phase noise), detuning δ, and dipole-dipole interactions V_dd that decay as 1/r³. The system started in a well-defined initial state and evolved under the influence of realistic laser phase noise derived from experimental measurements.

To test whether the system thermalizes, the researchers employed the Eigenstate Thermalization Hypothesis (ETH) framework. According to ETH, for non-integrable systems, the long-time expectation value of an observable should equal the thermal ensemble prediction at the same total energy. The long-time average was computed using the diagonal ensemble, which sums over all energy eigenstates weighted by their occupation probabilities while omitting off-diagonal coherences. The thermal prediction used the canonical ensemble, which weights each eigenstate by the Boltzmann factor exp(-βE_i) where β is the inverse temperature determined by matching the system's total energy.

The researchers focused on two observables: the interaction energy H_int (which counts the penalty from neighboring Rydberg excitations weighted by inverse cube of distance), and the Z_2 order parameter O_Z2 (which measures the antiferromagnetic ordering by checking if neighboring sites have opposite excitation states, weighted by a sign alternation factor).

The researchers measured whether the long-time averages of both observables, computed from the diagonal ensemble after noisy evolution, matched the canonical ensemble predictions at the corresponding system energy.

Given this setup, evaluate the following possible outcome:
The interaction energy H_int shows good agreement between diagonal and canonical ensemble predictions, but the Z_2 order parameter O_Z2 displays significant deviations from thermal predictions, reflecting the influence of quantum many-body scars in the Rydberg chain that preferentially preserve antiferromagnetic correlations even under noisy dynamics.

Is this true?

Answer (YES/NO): NO